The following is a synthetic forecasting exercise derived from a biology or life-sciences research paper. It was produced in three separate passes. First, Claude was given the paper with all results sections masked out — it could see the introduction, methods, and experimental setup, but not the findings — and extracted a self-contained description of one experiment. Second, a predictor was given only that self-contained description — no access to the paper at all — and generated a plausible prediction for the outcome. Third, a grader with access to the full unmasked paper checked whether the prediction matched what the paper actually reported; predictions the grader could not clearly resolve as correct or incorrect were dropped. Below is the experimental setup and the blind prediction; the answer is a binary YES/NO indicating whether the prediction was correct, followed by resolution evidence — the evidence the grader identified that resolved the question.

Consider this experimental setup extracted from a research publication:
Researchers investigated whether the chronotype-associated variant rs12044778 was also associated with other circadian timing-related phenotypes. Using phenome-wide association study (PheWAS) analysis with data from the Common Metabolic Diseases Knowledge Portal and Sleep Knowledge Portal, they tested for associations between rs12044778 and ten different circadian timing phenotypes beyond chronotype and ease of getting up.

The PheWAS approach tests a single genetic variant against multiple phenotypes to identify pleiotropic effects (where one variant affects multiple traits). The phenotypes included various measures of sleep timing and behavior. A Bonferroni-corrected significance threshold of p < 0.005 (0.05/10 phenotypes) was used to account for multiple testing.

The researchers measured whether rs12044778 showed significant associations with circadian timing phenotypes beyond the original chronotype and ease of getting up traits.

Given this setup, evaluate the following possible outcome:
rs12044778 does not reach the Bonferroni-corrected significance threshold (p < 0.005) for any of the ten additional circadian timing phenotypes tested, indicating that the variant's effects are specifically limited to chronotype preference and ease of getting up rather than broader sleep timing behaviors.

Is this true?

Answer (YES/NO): NO